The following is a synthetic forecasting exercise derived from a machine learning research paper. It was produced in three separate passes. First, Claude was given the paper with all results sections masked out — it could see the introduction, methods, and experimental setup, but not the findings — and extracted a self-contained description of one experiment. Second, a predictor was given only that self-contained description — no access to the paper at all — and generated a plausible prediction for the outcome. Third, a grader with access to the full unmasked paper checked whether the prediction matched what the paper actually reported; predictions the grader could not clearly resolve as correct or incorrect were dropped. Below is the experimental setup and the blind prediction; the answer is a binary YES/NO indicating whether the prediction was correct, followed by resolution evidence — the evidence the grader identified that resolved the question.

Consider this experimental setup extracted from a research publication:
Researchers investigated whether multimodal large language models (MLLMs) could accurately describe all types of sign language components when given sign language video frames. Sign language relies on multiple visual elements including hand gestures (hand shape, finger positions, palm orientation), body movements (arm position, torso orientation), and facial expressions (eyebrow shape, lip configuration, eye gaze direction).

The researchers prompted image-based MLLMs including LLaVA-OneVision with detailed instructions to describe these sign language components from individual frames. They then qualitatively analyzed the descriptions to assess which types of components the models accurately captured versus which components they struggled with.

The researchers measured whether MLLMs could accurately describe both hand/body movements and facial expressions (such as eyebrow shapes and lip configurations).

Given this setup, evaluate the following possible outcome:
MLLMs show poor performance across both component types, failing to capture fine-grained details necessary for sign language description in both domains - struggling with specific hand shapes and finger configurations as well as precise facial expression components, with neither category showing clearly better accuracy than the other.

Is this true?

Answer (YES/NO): NO